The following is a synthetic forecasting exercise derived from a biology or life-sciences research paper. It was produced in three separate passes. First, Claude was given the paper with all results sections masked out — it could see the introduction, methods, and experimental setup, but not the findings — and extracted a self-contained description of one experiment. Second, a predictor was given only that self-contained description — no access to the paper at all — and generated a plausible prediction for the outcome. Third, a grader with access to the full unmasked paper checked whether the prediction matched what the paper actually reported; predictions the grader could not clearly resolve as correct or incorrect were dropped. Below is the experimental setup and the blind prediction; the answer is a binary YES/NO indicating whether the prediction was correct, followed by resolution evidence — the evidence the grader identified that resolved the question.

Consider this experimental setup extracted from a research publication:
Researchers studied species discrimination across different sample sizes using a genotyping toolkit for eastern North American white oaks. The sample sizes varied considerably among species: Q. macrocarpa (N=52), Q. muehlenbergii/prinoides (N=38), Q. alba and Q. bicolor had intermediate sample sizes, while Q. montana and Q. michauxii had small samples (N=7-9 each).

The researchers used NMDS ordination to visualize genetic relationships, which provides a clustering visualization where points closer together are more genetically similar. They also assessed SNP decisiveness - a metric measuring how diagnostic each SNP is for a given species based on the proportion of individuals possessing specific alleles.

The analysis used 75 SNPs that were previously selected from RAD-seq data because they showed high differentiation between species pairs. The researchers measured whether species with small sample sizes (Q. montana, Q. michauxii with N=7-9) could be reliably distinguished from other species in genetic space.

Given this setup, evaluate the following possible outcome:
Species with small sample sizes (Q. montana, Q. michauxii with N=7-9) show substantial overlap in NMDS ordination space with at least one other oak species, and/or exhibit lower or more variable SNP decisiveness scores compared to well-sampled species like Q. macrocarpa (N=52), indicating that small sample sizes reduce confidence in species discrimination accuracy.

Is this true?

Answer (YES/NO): NO